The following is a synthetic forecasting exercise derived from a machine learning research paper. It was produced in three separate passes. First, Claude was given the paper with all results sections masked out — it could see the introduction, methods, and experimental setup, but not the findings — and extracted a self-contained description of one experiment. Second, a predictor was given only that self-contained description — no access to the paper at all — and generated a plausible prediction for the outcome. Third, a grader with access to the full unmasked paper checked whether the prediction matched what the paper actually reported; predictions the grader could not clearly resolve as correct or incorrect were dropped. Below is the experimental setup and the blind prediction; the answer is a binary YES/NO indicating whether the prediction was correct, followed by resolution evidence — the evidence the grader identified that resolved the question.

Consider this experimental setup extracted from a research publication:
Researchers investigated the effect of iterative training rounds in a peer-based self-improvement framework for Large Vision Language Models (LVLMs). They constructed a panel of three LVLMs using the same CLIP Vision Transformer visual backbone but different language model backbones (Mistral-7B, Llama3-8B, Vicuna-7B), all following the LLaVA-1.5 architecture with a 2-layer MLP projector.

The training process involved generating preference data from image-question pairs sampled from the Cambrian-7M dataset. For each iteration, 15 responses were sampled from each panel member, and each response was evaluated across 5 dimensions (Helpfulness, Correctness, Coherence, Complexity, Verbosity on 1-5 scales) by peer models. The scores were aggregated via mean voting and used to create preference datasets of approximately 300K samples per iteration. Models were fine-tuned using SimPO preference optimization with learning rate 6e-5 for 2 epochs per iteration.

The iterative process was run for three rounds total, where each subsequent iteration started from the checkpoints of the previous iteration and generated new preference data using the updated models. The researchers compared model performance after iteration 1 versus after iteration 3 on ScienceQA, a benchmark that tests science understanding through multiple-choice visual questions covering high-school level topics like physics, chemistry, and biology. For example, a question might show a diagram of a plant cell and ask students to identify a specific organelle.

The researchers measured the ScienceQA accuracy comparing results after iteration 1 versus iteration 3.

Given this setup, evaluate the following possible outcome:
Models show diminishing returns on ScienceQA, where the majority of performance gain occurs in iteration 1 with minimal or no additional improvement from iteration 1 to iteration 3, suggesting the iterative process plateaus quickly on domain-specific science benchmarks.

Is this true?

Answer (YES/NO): NO